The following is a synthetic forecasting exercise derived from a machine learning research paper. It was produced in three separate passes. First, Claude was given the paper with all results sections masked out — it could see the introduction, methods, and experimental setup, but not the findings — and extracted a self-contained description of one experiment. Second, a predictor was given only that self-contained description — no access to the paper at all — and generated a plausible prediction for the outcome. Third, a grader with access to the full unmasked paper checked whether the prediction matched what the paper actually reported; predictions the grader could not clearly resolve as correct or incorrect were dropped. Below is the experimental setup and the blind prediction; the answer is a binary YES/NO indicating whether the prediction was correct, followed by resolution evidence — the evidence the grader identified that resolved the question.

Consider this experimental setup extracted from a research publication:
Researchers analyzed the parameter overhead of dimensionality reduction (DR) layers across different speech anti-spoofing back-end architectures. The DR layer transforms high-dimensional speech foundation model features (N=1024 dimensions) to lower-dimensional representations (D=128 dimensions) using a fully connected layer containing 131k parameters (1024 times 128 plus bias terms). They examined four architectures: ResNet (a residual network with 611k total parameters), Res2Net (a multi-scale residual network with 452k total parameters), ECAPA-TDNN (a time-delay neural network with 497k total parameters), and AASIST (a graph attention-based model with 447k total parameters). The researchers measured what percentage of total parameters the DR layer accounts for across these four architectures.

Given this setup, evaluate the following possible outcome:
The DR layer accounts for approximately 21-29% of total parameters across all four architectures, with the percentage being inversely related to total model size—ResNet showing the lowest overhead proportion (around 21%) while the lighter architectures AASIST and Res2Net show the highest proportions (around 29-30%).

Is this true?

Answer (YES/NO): YES